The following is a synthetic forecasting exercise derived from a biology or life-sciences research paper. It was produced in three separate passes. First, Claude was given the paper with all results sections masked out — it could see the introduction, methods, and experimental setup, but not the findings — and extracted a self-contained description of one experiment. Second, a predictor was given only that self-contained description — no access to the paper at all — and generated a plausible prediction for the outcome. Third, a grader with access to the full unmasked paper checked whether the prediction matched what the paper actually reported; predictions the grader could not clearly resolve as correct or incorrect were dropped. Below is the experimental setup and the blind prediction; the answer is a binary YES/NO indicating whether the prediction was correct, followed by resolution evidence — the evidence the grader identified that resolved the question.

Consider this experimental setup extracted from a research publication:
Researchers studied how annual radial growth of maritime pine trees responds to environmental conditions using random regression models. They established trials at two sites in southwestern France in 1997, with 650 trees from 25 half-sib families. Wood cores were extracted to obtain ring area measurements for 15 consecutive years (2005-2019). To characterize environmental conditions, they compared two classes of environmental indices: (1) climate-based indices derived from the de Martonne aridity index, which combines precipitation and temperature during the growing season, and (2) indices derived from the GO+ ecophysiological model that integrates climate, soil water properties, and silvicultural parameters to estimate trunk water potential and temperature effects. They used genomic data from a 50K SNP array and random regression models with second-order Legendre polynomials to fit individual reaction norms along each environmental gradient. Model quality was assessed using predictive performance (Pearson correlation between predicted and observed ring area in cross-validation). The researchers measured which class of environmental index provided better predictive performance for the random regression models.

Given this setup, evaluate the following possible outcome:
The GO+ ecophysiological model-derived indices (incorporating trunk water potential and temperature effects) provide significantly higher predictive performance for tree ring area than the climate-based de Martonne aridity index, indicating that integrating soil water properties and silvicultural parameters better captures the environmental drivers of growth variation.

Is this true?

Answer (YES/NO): NO